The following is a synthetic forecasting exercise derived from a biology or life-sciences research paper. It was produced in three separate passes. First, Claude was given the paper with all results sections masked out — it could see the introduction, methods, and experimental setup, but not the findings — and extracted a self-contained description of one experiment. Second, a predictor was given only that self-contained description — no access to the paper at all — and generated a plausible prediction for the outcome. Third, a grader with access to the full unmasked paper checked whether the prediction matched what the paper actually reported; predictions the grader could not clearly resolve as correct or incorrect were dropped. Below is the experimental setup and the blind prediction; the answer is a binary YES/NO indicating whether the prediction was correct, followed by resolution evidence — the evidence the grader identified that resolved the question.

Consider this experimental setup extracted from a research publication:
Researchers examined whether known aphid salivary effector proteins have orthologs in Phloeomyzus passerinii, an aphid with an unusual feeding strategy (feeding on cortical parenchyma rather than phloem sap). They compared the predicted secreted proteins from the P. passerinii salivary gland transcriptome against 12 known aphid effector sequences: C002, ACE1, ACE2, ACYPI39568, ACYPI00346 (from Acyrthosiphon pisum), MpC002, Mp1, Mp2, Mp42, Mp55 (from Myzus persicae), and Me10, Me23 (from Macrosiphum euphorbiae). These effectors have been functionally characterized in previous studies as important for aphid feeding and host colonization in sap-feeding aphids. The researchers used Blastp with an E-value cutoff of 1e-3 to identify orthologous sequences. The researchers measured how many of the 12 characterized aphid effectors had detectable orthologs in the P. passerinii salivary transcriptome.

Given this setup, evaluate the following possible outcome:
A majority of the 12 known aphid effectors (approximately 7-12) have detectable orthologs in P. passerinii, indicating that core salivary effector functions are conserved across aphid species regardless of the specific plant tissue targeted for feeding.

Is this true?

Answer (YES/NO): NO